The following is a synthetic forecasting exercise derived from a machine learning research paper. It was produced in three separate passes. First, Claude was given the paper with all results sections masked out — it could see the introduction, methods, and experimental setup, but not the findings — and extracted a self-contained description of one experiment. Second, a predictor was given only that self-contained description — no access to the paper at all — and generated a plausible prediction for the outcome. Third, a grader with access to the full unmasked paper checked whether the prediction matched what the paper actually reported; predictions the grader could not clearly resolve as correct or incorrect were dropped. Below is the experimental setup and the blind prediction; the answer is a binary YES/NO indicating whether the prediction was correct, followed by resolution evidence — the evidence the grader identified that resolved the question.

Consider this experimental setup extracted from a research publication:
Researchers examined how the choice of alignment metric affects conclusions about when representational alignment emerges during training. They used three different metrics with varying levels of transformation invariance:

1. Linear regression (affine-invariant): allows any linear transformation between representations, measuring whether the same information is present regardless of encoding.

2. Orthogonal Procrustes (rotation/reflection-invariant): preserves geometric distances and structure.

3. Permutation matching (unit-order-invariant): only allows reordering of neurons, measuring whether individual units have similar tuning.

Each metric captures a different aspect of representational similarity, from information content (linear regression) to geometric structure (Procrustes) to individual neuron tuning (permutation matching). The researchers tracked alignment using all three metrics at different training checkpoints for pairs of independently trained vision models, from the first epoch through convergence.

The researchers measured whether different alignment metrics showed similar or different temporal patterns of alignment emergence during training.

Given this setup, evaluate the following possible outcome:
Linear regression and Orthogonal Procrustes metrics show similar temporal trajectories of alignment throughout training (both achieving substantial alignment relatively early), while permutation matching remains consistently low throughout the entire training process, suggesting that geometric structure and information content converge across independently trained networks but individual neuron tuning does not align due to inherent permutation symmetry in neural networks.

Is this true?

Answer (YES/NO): NO